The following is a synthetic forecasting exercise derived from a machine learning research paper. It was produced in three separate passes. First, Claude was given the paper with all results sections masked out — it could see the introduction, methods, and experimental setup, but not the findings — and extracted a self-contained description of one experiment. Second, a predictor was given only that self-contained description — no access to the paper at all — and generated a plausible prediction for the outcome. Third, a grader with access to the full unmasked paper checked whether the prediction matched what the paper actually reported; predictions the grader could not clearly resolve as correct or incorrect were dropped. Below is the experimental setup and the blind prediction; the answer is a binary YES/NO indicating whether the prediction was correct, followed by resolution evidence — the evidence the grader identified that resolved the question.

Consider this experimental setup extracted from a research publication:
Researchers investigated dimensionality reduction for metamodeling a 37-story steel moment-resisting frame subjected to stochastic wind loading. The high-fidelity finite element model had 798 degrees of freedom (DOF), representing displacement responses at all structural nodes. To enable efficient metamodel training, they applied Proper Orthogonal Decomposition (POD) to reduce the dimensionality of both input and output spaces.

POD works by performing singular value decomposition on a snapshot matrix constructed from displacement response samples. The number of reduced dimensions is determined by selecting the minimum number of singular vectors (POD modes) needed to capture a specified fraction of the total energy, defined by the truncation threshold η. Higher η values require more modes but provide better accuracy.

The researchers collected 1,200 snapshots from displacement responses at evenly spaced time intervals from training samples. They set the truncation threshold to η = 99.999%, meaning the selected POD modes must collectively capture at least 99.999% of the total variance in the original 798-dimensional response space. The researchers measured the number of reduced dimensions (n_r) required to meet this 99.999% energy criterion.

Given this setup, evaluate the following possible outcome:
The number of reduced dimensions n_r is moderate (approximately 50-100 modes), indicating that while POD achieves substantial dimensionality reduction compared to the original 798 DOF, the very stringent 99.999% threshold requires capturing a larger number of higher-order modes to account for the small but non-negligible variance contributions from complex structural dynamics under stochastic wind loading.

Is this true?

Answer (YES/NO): NO